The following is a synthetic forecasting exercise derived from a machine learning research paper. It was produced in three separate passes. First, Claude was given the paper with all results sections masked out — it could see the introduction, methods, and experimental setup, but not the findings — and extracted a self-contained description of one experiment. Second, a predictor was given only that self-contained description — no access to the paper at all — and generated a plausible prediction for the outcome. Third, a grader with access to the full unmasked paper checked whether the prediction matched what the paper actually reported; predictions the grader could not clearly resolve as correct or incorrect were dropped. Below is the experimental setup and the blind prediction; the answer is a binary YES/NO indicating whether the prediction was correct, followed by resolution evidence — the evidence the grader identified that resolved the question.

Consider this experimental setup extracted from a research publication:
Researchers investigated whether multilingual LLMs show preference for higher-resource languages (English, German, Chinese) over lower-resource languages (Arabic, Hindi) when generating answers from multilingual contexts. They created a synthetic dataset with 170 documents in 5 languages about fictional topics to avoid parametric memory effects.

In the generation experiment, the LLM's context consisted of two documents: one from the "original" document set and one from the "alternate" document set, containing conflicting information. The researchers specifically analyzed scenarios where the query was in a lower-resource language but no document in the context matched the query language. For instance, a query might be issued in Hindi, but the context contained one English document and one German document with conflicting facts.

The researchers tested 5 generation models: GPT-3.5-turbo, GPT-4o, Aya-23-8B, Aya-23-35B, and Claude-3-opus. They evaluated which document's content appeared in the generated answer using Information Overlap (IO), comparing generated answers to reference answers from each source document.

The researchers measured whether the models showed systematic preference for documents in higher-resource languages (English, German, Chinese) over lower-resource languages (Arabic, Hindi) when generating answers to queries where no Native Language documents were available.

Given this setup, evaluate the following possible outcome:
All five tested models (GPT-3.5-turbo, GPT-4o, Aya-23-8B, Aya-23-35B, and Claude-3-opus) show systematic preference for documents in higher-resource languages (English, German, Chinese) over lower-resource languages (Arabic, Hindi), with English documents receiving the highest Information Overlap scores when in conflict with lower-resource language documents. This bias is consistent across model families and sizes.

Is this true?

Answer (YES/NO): YES